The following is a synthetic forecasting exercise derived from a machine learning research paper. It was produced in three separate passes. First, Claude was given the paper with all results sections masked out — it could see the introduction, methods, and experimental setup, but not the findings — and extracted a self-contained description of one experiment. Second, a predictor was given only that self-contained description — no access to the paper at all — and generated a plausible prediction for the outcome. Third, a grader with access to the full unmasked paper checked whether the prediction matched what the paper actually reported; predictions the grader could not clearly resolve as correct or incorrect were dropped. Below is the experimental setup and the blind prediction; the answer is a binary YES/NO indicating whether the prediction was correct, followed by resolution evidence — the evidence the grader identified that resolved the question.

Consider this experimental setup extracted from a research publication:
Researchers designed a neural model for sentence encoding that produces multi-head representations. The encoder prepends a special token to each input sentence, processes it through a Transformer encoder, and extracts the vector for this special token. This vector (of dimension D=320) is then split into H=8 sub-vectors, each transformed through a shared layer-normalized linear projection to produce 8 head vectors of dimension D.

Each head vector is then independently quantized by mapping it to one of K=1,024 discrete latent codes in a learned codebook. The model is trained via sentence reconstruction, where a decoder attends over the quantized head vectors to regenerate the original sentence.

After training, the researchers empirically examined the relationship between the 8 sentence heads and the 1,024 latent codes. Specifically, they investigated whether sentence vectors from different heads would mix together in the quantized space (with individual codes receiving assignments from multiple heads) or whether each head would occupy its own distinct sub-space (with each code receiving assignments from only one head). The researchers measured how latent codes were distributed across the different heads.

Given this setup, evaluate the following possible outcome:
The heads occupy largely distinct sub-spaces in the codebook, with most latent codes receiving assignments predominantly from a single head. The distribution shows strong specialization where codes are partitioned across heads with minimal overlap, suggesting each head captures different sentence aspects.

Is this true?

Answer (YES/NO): NO